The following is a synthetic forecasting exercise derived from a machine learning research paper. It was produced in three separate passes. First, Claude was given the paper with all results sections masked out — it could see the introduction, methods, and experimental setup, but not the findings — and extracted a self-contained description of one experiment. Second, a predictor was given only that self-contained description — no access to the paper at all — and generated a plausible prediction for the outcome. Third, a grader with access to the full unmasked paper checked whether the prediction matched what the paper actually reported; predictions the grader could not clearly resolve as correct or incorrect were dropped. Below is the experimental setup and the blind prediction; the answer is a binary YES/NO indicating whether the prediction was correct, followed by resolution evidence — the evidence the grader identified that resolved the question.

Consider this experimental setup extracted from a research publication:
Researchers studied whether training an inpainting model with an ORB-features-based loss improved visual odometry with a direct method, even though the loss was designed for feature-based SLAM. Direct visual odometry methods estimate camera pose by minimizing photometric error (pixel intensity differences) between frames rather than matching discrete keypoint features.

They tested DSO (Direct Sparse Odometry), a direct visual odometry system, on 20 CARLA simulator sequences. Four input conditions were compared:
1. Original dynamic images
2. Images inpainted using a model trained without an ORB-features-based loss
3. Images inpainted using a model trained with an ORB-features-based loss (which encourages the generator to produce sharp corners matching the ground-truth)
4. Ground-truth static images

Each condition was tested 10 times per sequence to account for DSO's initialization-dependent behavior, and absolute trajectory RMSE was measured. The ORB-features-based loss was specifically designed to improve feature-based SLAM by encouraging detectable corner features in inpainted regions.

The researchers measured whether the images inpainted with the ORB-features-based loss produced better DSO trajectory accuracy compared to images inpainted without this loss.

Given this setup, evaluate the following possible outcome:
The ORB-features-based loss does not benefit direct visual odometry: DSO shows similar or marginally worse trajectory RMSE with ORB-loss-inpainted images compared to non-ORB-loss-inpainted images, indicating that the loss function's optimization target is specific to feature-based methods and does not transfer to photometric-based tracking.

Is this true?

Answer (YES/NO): NO